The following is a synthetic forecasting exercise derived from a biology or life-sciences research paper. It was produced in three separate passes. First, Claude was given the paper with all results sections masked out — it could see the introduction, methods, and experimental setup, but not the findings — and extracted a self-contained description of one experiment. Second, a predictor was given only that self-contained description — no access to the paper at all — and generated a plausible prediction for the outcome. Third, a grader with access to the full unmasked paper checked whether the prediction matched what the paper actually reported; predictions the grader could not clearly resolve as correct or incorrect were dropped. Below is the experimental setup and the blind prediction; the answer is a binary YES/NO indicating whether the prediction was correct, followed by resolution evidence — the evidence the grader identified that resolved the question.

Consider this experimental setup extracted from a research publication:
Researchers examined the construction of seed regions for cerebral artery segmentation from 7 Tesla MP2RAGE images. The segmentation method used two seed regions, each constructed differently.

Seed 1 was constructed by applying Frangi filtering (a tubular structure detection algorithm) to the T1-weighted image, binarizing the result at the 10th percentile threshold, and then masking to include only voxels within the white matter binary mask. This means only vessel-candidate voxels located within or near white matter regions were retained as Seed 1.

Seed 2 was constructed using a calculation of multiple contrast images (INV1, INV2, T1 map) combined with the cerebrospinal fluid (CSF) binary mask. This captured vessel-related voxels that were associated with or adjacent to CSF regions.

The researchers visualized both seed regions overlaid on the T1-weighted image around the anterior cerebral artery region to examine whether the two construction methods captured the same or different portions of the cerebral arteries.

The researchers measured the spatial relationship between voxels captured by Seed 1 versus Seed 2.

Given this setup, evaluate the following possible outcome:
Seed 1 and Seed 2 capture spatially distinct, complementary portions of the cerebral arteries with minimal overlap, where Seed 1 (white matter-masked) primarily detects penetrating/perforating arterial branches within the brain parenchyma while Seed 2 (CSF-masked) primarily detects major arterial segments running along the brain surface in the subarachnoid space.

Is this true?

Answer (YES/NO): NO